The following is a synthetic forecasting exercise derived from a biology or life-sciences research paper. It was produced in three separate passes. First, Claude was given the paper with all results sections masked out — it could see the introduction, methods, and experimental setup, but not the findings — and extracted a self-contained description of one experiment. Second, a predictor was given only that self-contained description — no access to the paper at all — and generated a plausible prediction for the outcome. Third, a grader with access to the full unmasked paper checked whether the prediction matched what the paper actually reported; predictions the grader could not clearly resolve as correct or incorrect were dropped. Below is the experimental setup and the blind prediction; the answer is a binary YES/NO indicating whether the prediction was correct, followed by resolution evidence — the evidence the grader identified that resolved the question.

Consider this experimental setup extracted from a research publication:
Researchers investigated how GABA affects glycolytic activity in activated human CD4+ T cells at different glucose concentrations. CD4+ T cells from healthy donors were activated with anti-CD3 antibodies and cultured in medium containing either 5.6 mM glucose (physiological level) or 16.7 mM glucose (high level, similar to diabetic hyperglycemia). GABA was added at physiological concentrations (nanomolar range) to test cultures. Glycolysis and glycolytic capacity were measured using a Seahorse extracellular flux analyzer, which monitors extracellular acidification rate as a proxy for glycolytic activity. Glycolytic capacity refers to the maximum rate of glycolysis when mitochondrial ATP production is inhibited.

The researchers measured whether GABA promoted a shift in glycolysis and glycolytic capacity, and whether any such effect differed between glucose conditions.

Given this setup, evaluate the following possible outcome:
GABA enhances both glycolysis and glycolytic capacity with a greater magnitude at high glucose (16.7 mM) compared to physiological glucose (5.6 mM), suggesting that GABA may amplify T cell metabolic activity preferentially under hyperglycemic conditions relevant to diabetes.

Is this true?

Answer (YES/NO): NO